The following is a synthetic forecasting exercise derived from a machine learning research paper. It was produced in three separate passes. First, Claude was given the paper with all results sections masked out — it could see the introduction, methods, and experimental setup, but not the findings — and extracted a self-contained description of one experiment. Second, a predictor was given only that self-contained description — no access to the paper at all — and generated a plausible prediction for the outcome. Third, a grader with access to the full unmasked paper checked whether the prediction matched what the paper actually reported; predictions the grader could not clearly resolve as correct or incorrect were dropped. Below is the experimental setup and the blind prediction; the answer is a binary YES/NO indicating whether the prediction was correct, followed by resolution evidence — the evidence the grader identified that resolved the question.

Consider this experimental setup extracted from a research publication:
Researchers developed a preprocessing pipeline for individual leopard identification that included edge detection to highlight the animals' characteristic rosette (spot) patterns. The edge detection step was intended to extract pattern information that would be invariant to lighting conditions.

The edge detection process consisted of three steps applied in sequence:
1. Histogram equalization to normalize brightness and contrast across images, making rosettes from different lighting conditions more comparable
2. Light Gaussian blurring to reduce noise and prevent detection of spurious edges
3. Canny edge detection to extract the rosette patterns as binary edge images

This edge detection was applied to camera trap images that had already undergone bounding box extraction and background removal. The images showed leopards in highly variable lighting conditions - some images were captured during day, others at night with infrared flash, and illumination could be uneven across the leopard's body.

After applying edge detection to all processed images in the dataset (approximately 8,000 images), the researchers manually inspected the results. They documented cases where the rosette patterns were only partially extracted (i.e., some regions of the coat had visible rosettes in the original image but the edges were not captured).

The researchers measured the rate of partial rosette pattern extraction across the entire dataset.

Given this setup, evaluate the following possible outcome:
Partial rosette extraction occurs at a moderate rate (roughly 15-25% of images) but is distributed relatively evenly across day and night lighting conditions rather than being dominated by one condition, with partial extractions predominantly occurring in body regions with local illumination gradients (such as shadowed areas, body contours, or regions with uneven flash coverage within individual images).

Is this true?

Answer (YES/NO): NO